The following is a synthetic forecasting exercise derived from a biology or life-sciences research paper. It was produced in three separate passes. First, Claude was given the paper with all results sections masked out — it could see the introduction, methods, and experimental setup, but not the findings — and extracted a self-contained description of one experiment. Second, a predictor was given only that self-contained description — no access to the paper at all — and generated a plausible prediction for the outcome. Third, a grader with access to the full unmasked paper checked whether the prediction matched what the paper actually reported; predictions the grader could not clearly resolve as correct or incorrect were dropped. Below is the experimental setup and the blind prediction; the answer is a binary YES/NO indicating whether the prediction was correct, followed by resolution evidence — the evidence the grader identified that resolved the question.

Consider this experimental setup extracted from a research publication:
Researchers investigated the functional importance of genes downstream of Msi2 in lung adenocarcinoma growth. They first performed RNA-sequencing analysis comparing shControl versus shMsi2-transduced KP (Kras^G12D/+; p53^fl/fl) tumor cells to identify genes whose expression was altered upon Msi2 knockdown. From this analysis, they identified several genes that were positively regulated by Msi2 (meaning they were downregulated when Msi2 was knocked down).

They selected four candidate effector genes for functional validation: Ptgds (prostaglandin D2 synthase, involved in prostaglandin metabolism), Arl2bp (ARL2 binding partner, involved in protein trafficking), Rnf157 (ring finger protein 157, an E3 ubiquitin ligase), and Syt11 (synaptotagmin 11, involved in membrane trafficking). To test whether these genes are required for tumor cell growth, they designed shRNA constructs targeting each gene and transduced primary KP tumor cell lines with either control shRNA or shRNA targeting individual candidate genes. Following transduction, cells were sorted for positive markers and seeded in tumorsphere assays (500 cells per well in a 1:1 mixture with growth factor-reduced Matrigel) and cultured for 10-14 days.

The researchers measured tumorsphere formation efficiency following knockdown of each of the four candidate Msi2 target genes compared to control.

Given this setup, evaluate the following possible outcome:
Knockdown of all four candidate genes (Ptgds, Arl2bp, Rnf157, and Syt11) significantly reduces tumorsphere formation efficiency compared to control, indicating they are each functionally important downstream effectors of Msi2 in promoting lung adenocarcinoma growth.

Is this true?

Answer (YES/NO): YES